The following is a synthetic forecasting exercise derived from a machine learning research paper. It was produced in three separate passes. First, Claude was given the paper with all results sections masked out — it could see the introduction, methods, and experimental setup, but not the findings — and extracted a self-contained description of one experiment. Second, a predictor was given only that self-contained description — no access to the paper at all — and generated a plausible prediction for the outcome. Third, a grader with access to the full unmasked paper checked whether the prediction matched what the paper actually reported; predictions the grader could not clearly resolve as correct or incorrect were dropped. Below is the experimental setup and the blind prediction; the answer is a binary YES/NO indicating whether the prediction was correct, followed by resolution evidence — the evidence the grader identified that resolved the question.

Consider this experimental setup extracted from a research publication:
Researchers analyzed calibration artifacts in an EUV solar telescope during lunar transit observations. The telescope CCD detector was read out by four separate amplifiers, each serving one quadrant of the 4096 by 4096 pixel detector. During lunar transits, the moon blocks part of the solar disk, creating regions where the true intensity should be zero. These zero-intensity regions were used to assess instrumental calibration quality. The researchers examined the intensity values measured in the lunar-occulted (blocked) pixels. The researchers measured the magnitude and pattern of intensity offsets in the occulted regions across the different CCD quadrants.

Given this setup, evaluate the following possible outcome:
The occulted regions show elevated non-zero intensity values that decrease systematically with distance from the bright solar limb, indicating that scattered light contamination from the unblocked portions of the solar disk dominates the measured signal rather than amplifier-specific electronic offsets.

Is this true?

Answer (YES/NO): NO